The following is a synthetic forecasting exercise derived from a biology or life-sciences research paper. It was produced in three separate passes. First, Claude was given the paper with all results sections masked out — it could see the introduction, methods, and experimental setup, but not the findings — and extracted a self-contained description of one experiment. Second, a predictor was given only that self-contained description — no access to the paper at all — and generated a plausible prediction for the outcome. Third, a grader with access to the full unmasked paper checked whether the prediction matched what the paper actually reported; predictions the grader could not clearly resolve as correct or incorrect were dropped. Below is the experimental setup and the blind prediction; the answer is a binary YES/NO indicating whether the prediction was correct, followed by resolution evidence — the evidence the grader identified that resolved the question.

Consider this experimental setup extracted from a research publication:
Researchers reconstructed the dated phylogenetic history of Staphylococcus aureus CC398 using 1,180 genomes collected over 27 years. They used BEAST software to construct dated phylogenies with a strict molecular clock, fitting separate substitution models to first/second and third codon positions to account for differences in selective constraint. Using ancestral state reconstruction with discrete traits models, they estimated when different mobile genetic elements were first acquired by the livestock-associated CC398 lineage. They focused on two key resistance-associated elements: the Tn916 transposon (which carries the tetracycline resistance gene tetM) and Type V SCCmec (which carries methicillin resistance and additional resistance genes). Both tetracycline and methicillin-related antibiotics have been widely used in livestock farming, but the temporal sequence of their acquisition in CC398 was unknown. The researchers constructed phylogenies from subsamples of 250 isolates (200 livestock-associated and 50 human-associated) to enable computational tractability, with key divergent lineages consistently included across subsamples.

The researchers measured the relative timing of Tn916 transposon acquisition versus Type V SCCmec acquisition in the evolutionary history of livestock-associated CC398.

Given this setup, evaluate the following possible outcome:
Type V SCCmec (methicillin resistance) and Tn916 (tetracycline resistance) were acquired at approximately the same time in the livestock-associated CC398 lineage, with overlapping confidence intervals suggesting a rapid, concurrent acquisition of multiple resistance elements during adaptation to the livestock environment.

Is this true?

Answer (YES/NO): NO